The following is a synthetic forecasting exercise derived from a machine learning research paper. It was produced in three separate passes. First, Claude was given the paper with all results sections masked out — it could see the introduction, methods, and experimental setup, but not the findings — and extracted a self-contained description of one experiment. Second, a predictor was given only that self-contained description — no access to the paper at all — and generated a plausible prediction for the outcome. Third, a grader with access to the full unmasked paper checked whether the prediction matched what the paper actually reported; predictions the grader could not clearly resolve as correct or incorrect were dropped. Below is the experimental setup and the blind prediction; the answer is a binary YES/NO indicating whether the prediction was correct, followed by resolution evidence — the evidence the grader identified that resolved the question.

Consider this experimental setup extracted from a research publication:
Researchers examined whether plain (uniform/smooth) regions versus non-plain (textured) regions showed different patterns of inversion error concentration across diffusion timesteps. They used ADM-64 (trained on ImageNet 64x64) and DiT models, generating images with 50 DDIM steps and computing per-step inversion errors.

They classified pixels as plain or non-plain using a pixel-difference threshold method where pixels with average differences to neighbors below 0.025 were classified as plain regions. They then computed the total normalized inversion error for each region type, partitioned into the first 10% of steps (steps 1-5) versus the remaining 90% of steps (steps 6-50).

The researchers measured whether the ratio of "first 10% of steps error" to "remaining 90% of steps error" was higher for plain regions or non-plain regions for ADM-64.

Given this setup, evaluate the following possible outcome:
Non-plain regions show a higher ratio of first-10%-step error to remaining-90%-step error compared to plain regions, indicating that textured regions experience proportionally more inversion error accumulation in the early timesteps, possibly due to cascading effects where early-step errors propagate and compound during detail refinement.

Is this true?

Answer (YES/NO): NO